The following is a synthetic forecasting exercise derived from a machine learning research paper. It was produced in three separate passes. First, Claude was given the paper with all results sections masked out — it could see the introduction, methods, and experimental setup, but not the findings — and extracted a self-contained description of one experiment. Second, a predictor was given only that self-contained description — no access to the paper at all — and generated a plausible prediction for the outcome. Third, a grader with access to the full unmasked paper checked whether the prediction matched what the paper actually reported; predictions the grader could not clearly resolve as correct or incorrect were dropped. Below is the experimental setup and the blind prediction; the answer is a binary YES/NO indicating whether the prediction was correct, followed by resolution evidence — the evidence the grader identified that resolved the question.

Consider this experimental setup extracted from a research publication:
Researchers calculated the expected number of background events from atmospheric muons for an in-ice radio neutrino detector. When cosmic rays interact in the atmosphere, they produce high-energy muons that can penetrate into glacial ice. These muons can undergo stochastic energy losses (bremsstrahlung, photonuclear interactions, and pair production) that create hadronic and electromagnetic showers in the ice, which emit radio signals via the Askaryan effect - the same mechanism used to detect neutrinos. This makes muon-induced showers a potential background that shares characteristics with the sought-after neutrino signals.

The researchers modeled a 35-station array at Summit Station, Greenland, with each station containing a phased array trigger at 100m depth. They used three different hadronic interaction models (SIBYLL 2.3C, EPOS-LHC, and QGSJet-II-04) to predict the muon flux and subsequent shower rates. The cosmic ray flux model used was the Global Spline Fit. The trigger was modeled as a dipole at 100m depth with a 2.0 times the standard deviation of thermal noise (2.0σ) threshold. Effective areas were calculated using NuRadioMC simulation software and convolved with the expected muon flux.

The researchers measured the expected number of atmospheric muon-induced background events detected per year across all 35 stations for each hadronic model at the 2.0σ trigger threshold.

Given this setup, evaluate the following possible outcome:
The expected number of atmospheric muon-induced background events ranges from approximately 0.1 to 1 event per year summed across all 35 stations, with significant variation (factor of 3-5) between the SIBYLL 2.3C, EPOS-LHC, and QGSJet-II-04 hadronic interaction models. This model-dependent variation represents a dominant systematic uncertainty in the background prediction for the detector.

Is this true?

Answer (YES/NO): NO